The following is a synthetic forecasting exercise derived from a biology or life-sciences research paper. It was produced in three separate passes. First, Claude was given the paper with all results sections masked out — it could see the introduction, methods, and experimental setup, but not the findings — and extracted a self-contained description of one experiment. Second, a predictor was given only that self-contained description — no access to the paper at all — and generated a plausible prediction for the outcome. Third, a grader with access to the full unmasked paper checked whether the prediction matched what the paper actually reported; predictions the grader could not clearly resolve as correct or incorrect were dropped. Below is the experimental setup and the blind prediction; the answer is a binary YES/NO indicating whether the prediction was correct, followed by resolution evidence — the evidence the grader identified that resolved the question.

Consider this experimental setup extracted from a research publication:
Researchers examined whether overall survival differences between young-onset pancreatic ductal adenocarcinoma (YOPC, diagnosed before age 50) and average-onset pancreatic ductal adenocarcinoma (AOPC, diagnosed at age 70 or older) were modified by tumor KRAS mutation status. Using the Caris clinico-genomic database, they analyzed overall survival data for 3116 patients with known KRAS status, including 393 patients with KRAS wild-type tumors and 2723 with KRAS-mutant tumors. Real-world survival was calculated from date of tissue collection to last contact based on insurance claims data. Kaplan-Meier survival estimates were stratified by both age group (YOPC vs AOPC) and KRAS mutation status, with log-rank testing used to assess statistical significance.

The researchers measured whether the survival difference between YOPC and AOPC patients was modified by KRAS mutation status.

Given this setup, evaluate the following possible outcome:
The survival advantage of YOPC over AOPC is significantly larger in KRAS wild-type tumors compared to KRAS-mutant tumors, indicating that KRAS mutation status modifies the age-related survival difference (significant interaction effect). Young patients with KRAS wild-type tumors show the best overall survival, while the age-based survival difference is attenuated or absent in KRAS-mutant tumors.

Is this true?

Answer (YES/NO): YES